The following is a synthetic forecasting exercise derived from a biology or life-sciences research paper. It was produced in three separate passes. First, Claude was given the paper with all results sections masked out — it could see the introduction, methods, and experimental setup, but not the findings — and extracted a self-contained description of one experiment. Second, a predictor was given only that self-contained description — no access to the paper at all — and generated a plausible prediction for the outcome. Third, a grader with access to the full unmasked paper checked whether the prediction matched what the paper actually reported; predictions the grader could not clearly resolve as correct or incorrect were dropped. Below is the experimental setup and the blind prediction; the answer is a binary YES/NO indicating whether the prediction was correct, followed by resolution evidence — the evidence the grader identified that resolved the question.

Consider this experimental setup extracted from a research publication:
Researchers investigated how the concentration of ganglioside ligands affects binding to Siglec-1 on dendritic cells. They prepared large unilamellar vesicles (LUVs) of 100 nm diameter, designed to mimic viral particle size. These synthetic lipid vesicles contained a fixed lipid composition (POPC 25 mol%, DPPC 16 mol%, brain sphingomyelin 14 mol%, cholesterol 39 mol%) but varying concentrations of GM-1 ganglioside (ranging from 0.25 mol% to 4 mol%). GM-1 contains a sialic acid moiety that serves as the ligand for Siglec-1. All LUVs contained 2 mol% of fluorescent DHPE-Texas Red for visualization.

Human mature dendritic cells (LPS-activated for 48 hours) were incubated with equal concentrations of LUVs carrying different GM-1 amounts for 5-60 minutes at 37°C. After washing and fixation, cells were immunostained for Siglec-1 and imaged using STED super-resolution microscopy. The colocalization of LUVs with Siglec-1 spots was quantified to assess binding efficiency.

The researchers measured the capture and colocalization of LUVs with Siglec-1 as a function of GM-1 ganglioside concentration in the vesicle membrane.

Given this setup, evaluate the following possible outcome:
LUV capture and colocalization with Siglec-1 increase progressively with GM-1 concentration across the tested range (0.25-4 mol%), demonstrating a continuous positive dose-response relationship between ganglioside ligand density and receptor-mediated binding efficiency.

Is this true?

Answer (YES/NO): YES